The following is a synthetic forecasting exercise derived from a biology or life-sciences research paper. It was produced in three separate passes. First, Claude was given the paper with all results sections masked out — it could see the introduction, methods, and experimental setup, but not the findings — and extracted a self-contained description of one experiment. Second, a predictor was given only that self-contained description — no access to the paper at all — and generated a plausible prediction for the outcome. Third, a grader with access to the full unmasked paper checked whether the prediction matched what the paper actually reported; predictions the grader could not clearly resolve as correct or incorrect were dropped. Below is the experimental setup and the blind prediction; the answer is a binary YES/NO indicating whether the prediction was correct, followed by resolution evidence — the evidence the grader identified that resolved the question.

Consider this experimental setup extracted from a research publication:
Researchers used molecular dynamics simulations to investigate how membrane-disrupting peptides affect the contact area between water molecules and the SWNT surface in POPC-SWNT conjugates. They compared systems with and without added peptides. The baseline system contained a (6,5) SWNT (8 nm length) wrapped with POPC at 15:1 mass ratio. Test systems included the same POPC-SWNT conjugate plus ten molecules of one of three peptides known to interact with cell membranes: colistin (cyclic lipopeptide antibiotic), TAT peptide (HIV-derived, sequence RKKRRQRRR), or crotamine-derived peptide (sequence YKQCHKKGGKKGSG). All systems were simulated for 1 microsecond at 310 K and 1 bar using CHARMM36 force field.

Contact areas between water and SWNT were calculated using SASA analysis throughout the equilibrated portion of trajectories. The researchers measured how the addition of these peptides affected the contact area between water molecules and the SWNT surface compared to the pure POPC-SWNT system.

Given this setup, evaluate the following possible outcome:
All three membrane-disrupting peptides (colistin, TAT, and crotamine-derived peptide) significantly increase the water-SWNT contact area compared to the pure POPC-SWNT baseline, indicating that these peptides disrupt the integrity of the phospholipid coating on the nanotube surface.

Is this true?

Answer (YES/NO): YES